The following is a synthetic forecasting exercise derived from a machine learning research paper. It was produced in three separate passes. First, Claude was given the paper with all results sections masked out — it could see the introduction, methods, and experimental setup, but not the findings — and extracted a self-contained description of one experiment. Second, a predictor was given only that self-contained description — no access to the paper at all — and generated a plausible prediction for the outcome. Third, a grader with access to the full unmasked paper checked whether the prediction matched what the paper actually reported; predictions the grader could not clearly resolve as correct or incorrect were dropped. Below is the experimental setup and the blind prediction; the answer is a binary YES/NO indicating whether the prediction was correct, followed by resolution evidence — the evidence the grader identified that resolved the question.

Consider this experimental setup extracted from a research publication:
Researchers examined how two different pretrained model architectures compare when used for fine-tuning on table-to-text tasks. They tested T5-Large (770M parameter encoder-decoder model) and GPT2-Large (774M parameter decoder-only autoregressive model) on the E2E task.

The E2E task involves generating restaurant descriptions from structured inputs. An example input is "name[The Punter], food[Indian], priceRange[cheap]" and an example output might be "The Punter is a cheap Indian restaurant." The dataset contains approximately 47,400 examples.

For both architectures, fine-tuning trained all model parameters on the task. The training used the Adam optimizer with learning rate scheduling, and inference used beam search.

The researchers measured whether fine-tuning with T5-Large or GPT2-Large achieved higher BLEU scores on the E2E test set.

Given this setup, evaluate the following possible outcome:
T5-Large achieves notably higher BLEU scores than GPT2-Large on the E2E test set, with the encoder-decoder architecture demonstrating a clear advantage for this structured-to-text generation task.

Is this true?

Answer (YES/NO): NO